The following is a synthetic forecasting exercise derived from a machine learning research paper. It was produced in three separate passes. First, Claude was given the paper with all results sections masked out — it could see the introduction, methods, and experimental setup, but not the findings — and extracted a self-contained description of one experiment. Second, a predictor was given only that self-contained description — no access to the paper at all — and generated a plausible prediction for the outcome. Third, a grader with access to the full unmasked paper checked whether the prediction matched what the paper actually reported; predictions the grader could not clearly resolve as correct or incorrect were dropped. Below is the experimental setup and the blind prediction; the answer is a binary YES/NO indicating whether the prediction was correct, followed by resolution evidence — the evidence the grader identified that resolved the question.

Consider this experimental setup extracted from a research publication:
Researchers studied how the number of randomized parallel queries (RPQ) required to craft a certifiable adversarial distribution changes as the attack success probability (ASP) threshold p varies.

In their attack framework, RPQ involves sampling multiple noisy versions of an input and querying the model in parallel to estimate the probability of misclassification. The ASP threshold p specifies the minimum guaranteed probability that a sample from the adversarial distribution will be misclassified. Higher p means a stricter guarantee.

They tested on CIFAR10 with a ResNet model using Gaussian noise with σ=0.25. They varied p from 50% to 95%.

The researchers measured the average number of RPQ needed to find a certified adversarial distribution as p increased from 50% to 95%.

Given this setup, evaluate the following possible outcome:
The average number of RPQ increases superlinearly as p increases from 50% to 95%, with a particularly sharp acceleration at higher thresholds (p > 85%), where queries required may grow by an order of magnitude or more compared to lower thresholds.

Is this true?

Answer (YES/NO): NO